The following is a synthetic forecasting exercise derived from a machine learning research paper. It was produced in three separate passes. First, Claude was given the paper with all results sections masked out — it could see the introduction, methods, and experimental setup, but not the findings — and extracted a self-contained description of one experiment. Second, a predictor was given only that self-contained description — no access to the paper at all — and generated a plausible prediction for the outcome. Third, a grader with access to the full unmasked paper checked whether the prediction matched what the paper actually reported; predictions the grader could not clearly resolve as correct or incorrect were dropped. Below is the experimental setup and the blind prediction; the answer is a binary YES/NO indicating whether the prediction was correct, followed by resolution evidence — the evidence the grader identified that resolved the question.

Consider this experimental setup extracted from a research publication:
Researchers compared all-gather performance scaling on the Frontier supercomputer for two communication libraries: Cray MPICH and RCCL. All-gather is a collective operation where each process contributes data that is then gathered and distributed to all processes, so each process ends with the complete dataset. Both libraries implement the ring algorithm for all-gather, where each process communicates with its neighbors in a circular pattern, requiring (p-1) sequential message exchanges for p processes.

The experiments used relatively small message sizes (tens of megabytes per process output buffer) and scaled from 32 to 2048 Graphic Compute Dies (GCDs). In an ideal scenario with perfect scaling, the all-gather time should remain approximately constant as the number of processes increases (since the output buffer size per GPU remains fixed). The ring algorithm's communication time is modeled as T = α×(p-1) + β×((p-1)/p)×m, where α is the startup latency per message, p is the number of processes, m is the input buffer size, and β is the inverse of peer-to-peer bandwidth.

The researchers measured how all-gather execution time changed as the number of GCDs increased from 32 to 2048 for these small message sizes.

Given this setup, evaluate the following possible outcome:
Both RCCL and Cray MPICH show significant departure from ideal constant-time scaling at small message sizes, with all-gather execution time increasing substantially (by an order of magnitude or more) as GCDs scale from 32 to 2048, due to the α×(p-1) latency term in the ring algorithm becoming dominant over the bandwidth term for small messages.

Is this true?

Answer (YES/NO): YES